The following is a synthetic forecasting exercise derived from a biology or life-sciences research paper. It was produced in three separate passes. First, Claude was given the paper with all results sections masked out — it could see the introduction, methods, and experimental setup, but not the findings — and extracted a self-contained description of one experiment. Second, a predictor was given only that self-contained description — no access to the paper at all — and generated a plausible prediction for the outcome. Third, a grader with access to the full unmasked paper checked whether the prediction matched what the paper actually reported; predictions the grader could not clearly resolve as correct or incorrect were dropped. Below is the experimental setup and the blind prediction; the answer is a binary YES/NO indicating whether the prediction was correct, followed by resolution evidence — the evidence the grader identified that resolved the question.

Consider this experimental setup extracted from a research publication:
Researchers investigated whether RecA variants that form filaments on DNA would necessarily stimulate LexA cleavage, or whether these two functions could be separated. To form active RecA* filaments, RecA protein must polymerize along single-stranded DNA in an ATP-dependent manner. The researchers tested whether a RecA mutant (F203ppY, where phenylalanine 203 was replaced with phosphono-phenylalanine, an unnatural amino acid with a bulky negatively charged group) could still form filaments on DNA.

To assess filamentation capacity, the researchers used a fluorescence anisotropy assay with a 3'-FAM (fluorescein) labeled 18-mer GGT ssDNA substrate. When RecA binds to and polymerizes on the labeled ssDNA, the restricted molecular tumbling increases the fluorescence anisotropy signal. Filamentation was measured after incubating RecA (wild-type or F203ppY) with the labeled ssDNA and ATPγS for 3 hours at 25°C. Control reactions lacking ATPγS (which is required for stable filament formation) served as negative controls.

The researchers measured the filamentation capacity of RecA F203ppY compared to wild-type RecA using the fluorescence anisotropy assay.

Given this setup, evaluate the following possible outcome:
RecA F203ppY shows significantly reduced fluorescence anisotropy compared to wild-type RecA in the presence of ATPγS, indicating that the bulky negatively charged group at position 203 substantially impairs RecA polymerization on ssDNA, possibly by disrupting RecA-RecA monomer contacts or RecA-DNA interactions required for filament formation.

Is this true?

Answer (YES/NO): NO